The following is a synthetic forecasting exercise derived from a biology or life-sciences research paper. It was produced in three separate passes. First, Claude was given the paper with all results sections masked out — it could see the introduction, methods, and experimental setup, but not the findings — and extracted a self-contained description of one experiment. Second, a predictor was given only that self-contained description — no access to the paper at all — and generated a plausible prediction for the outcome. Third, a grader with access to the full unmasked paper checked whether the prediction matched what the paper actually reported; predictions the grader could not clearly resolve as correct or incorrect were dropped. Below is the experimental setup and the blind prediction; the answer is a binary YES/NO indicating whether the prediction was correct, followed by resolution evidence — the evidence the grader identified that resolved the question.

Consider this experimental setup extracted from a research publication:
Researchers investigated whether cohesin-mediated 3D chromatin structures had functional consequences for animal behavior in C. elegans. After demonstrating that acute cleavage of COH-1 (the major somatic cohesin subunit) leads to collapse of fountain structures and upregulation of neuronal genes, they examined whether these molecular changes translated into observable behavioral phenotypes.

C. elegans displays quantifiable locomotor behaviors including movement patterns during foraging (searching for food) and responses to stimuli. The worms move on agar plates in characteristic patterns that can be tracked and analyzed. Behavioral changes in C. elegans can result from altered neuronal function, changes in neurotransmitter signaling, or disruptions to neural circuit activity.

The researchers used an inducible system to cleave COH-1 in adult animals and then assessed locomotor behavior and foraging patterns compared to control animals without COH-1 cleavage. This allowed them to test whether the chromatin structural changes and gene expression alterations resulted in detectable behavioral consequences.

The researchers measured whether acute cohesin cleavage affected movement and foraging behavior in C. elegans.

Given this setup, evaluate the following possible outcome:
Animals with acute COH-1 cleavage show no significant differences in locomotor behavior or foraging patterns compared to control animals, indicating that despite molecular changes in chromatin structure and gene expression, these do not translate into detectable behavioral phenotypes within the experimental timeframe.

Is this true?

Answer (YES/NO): NO